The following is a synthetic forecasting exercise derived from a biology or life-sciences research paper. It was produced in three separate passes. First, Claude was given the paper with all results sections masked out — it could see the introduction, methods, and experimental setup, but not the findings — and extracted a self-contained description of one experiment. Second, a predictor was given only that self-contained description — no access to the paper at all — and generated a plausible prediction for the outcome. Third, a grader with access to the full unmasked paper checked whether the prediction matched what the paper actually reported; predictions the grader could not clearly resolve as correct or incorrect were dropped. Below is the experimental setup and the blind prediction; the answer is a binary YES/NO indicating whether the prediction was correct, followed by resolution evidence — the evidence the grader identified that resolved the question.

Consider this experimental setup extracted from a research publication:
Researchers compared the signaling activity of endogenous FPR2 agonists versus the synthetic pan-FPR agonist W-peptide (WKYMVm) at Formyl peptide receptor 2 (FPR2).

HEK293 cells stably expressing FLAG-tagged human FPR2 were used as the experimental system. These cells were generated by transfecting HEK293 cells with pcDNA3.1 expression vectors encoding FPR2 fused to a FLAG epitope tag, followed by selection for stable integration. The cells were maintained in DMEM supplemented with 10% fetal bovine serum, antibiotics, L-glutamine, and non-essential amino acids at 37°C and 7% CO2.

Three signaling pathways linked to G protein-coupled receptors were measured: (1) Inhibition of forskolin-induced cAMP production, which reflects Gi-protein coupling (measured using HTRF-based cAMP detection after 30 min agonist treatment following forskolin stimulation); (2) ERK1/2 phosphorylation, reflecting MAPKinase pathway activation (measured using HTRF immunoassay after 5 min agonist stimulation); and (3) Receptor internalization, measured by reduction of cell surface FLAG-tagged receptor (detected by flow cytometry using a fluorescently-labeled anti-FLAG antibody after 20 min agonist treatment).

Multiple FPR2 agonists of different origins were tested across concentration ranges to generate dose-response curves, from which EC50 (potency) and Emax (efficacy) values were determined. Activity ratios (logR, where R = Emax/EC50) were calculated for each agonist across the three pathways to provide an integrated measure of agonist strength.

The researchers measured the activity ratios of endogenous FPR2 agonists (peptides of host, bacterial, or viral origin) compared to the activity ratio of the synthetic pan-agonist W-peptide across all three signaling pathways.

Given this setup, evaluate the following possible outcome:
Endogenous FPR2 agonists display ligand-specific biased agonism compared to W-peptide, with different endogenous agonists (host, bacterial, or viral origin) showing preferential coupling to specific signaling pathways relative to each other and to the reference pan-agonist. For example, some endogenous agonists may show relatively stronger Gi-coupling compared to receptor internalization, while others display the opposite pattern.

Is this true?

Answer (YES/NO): NO